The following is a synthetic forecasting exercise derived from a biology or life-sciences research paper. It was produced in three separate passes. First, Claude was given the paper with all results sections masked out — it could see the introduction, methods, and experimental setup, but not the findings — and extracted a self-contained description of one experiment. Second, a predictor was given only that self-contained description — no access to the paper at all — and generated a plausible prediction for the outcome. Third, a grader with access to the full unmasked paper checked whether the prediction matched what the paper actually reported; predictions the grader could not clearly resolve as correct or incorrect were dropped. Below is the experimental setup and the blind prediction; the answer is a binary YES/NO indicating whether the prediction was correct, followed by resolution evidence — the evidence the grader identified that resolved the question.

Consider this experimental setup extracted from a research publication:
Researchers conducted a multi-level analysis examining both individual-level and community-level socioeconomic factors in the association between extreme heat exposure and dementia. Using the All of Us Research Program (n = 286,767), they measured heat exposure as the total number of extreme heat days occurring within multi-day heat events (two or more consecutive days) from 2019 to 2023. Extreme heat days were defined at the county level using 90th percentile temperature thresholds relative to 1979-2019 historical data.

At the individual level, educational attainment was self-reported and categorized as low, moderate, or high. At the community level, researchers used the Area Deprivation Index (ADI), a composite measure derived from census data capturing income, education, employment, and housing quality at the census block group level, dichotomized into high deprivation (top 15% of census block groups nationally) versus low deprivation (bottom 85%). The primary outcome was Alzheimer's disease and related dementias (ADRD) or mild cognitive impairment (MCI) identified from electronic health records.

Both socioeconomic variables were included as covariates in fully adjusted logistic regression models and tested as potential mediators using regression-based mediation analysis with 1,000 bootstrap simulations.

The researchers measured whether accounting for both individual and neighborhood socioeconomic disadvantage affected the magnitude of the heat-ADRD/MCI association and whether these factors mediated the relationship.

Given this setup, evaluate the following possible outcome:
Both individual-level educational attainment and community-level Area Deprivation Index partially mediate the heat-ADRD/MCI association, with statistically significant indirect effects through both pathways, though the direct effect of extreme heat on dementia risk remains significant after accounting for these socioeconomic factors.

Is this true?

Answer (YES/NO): NO